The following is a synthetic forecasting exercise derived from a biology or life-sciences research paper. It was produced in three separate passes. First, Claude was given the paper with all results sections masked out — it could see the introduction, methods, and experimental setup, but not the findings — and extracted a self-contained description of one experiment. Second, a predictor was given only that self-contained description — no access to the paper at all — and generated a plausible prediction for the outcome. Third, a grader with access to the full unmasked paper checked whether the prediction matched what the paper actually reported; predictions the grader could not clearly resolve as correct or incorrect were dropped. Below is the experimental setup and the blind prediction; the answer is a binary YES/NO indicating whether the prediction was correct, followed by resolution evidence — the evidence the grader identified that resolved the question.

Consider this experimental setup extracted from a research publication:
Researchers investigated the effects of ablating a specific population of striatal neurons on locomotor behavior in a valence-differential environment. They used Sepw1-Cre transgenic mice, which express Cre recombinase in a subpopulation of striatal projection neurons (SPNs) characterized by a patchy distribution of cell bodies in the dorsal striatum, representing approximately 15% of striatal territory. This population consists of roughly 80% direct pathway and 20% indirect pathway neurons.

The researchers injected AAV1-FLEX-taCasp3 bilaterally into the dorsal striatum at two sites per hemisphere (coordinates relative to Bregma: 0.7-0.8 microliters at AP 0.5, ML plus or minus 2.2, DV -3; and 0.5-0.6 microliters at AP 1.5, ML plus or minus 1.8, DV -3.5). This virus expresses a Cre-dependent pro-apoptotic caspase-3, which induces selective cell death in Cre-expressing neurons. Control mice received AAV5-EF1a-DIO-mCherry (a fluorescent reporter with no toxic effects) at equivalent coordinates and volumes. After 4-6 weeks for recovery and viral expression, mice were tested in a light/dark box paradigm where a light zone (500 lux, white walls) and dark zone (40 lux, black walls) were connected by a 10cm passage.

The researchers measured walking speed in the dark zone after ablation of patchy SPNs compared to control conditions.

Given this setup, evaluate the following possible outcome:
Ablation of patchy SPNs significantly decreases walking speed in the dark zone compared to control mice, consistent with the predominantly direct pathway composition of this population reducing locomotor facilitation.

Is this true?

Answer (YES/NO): NO